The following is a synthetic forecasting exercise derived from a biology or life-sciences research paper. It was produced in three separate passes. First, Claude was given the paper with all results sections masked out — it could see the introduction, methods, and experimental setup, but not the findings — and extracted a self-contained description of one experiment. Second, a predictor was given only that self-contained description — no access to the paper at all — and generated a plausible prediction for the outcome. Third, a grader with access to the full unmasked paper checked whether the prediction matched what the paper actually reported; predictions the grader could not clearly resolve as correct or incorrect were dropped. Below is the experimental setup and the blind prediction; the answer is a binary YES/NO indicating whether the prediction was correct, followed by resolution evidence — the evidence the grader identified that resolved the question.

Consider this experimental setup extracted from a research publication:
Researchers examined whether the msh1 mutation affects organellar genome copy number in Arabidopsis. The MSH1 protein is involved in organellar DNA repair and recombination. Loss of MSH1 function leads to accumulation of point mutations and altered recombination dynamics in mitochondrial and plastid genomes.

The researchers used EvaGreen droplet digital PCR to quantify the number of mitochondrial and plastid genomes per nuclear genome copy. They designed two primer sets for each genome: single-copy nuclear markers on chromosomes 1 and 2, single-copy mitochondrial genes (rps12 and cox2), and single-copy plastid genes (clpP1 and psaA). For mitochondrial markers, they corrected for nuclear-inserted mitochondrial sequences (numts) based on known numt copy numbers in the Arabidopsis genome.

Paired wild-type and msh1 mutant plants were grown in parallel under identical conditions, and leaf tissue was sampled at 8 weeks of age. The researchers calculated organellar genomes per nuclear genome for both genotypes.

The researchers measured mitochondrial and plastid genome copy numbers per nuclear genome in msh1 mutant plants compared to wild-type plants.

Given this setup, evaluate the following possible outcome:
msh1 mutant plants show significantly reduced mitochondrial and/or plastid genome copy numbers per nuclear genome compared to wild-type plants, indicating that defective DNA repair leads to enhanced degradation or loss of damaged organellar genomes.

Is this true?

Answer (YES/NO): NO